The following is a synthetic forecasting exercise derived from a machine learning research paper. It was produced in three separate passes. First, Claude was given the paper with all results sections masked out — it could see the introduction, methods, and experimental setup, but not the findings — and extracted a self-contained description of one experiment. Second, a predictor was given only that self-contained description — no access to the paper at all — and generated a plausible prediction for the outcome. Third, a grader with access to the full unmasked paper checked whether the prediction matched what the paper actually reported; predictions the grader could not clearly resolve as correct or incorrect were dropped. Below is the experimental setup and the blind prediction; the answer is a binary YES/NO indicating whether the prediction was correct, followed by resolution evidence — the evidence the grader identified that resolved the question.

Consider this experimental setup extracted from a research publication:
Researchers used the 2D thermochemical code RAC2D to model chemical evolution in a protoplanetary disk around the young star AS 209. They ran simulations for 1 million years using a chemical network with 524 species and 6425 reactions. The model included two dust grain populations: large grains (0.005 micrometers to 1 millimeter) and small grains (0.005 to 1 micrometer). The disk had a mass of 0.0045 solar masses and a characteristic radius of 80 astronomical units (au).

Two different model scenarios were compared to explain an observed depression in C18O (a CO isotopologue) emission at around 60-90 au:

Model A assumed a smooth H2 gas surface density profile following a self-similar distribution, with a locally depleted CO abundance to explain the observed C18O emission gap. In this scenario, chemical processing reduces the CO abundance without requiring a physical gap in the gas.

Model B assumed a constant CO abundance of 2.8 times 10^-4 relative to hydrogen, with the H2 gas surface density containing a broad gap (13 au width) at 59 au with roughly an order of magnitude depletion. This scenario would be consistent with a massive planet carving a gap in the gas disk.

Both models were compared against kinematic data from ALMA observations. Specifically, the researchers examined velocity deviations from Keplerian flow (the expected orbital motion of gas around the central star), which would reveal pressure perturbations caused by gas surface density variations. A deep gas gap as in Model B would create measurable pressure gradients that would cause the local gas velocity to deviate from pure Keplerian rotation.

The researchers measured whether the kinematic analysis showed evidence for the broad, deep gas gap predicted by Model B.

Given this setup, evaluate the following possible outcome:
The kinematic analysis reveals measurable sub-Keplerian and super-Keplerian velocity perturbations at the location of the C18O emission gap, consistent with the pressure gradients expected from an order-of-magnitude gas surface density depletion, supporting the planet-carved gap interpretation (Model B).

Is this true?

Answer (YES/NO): NO